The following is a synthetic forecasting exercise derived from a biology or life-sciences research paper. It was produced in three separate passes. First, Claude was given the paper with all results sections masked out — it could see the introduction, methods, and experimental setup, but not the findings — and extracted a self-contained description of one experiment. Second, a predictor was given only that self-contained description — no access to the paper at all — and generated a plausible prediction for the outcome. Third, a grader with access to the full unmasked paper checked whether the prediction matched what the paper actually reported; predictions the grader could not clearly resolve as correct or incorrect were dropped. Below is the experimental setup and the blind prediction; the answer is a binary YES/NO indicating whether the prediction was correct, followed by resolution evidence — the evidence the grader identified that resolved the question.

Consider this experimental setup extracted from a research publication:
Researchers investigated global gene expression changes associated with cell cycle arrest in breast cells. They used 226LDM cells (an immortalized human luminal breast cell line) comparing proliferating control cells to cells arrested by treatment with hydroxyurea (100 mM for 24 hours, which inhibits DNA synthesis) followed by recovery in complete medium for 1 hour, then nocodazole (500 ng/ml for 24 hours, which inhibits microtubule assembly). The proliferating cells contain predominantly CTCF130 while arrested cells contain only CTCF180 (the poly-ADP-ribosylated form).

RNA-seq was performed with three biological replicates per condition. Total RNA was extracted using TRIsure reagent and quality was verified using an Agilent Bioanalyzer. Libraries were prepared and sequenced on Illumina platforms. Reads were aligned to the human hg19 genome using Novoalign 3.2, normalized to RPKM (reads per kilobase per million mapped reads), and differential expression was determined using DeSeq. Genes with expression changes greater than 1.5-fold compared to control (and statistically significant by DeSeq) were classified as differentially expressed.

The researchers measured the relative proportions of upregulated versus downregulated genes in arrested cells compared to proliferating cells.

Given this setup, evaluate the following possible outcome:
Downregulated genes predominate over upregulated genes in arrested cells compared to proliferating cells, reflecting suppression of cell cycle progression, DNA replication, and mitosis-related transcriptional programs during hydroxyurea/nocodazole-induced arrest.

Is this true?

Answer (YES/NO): YES